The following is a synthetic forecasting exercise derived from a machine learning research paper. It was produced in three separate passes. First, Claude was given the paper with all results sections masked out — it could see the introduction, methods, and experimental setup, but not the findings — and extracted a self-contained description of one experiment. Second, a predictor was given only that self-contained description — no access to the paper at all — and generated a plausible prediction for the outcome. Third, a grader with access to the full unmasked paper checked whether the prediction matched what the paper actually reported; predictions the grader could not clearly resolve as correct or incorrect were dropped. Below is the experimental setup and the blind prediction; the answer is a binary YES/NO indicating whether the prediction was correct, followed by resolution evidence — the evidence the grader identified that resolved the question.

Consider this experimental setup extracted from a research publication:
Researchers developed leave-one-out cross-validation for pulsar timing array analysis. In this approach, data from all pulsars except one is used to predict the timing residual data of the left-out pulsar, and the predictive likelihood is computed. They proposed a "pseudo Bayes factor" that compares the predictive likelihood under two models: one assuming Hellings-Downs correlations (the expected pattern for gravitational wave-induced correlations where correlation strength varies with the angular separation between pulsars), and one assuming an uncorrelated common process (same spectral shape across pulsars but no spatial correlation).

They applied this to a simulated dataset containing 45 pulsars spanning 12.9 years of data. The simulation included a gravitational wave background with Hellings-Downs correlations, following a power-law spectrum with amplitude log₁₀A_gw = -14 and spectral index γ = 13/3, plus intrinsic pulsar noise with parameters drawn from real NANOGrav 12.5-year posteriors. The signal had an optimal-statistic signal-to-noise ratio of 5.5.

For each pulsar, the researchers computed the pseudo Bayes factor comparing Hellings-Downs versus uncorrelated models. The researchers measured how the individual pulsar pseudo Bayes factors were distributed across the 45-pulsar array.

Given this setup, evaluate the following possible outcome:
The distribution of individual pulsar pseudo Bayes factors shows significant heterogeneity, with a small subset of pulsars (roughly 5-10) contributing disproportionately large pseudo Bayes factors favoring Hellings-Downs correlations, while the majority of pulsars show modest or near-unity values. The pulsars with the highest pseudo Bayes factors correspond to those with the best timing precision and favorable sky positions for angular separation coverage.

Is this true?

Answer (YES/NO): NO